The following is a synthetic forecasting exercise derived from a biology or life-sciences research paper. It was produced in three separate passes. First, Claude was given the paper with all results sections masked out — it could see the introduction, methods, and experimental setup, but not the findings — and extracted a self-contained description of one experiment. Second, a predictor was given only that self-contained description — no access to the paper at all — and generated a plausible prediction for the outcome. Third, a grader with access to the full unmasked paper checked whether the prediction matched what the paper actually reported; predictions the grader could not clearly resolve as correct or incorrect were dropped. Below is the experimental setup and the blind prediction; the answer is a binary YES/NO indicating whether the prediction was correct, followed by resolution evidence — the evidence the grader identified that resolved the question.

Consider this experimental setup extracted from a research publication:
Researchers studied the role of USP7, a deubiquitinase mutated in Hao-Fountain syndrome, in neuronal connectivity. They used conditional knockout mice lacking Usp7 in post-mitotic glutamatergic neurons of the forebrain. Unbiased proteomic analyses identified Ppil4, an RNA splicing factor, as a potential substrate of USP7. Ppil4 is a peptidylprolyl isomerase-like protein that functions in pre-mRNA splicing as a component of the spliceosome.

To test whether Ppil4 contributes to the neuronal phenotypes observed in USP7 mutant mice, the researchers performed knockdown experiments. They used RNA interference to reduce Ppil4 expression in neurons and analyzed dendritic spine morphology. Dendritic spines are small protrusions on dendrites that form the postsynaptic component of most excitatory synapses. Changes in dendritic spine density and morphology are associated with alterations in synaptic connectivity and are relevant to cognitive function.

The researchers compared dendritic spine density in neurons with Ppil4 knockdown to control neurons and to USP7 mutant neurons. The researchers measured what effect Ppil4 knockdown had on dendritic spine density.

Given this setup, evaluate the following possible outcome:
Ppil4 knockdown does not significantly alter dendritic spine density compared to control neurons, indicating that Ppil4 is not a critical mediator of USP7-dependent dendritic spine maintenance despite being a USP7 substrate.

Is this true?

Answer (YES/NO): NO